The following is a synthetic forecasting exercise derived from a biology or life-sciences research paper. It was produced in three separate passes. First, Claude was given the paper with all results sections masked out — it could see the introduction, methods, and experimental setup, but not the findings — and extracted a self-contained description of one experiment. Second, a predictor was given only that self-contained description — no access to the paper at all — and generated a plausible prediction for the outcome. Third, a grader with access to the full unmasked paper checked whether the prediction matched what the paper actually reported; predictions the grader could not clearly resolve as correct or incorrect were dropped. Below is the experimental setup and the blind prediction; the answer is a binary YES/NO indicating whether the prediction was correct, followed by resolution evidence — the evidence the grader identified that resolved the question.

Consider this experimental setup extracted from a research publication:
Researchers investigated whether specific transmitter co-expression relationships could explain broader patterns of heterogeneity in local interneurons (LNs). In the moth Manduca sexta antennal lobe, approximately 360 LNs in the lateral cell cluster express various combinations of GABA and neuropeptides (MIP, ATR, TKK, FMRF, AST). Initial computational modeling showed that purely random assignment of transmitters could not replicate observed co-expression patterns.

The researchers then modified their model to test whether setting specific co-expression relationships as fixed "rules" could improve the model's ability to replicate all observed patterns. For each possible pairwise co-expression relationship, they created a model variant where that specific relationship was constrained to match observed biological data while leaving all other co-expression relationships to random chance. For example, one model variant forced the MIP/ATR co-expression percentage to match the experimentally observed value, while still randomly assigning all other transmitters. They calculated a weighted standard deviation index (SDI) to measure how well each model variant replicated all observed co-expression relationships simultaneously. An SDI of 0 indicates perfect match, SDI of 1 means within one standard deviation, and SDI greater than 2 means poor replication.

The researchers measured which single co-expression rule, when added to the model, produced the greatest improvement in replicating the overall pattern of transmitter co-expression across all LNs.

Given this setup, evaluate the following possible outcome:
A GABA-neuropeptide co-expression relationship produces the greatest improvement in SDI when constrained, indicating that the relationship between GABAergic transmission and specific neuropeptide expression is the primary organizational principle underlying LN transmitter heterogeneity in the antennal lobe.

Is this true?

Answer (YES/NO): NO